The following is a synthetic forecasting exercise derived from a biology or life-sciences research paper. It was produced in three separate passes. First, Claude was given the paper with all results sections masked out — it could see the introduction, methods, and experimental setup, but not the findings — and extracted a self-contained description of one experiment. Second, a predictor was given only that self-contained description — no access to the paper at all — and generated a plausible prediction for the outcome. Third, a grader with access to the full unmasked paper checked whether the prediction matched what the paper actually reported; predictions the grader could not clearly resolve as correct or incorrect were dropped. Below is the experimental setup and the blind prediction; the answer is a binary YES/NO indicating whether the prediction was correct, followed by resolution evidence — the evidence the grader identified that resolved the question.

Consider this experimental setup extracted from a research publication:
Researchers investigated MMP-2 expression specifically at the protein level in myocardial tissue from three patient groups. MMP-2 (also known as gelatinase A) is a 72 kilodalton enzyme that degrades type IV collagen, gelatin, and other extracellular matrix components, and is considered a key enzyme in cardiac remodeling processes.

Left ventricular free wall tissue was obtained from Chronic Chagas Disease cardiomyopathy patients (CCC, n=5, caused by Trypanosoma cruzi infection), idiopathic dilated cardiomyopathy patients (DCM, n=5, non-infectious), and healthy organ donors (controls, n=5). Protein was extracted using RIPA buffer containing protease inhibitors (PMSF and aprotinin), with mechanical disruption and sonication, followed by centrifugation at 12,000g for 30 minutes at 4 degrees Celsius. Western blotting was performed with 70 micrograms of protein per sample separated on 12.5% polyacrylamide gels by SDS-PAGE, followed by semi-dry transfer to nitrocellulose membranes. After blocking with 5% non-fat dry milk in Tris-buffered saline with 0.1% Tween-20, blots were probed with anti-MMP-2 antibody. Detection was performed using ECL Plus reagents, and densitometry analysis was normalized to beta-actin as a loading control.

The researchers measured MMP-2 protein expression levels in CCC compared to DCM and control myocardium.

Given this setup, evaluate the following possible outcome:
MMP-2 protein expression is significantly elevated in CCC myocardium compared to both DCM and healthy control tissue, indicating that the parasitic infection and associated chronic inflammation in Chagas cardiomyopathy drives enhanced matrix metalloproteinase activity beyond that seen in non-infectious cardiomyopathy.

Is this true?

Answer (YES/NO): NO